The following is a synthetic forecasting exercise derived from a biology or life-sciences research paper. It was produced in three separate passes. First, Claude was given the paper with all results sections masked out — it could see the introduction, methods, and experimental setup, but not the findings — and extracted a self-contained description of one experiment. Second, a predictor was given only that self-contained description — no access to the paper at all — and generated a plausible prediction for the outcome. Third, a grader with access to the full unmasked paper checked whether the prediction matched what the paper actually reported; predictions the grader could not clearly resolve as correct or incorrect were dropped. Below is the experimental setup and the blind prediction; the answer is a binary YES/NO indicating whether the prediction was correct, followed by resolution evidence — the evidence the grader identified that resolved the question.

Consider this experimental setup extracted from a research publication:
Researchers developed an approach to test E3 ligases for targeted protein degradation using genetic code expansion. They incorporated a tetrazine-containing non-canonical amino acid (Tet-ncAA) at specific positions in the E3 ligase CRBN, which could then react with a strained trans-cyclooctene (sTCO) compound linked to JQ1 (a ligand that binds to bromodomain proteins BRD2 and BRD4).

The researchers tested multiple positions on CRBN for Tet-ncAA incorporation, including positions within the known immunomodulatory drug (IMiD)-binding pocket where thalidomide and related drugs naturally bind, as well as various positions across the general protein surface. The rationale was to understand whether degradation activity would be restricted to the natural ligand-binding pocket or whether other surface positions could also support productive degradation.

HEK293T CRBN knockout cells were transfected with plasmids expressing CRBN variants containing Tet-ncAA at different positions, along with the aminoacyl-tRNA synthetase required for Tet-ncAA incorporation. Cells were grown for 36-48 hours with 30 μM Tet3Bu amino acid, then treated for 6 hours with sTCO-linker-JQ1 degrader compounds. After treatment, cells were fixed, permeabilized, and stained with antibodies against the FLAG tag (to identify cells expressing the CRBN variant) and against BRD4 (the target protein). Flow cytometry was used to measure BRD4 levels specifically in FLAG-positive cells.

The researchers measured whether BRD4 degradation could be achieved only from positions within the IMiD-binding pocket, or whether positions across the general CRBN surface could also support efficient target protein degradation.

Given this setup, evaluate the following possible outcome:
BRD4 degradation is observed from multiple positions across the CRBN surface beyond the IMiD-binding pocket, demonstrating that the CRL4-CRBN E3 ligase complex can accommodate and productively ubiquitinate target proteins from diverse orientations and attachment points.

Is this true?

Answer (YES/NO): YES